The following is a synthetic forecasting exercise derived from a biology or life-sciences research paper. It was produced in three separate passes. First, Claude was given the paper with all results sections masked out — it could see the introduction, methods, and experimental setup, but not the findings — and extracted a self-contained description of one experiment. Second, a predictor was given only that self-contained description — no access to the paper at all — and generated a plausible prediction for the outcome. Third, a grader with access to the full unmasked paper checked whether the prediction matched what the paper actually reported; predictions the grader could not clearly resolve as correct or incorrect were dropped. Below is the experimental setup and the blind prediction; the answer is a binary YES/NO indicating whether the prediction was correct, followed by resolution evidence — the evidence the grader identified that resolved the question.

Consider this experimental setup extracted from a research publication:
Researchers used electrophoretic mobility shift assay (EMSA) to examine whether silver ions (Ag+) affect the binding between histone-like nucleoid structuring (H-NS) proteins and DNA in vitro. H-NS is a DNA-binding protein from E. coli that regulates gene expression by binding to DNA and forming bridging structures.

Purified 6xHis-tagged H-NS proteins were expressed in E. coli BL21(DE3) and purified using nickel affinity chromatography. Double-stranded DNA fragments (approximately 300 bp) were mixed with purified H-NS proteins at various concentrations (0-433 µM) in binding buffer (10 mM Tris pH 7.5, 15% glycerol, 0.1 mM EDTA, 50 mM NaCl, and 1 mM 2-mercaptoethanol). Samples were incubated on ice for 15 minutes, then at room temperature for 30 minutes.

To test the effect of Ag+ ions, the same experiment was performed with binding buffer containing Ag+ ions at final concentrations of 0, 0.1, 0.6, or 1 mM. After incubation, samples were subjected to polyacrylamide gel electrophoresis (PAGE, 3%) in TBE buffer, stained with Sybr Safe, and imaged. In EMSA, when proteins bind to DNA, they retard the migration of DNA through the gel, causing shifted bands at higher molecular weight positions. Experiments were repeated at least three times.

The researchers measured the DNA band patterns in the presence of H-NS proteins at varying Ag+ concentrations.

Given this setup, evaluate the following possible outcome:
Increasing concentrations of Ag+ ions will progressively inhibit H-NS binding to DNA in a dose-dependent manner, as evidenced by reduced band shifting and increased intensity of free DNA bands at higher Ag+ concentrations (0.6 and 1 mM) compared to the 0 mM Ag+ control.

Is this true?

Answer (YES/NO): YES